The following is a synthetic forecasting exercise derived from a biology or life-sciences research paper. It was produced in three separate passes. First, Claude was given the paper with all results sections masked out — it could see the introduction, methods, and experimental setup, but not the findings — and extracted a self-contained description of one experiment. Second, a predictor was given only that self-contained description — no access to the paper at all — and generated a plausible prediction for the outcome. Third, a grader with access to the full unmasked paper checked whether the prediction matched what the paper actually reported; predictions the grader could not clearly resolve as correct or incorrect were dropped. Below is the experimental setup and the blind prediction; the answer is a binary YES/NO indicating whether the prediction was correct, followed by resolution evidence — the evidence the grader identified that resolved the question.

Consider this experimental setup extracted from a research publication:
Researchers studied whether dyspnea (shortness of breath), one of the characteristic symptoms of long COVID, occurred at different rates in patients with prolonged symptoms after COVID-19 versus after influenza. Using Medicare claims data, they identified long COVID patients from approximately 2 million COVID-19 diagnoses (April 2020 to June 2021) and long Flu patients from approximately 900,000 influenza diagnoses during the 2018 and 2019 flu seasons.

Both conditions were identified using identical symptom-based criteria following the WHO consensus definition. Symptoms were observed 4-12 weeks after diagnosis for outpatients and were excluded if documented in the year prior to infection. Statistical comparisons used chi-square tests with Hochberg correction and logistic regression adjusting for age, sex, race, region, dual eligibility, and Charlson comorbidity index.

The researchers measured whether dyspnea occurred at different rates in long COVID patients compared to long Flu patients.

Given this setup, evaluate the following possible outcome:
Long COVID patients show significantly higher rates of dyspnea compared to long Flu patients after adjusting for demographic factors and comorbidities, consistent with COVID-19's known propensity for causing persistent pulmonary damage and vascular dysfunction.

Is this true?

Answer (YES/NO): YES